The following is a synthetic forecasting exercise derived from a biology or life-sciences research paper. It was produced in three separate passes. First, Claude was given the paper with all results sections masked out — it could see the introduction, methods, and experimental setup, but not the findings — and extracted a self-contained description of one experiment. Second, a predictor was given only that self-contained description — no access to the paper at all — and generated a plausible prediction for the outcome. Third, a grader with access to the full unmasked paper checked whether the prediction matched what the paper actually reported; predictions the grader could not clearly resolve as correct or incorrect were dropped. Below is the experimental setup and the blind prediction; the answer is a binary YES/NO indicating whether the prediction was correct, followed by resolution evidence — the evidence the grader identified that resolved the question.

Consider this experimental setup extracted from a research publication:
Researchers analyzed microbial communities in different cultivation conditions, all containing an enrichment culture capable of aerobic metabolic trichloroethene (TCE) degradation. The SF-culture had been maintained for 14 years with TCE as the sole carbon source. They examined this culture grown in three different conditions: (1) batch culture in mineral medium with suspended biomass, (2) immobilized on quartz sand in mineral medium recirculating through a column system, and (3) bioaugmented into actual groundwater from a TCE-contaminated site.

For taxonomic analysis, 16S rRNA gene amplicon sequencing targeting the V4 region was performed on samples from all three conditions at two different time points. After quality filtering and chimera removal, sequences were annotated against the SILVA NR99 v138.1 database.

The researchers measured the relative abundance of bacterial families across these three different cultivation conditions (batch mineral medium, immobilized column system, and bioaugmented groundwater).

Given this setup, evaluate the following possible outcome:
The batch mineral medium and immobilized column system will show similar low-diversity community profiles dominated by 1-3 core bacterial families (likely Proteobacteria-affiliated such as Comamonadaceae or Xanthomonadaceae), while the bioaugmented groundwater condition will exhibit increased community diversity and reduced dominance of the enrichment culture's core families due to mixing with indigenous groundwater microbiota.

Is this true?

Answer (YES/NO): NO